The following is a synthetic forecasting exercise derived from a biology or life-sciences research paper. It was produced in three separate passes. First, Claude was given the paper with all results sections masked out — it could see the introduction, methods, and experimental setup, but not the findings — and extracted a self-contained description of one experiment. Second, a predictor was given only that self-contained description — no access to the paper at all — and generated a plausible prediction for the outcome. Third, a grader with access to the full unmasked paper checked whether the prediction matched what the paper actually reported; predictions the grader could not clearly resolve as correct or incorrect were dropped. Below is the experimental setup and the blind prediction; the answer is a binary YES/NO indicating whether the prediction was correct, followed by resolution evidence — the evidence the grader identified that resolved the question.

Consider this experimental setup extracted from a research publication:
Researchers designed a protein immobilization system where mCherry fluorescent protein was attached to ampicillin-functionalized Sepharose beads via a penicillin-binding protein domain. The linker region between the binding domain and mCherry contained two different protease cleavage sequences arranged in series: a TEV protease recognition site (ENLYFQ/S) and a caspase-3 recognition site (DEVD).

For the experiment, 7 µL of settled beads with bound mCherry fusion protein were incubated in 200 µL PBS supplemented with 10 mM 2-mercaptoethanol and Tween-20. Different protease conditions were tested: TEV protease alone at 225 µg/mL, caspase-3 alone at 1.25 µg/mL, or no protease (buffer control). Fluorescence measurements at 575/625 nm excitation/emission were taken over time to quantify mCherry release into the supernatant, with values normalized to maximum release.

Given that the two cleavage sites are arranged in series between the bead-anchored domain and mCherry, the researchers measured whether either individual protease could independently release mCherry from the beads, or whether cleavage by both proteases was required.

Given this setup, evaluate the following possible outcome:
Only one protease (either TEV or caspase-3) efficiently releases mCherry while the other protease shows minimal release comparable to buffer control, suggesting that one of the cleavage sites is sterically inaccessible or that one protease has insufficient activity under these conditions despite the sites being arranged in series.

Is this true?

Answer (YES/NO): NO